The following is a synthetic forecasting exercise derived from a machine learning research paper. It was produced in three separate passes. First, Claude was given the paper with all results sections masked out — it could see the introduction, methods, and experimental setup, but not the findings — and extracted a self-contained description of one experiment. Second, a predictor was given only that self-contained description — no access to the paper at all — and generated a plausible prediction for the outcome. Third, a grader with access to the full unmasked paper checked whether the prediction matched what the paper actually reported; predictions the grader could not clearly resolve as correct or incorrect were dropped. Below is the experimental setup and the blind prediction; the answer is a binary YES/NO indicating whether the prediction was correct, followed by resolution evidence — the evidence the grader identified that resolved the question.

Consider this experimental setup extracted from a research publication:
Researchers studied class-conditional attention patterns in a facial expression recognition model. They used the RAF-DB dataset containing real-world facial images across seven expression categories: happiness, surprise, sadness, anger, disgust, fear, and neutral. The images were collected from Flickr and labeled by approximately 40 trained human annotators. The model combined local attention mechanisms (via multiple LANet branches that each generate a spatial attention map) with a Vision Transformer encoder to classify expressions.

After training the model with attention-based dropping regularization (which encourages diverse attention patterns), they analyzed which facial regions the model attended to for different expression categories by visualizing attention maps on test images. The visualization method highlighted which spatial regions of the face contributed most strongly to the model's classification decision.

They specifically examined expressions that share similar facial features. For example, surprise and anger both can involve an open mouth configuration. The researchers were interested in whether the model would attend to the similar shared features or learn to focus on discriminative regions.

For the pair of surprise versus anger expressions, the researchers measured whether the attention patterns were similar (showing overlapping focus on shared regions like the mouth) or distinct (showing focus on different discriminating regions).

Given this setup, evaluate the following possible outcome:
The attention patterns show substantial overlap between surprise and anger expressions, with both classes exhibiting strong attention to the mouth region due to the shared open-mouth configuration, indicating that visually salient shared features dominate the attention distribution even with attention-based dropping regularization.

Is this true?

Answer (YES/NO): NO